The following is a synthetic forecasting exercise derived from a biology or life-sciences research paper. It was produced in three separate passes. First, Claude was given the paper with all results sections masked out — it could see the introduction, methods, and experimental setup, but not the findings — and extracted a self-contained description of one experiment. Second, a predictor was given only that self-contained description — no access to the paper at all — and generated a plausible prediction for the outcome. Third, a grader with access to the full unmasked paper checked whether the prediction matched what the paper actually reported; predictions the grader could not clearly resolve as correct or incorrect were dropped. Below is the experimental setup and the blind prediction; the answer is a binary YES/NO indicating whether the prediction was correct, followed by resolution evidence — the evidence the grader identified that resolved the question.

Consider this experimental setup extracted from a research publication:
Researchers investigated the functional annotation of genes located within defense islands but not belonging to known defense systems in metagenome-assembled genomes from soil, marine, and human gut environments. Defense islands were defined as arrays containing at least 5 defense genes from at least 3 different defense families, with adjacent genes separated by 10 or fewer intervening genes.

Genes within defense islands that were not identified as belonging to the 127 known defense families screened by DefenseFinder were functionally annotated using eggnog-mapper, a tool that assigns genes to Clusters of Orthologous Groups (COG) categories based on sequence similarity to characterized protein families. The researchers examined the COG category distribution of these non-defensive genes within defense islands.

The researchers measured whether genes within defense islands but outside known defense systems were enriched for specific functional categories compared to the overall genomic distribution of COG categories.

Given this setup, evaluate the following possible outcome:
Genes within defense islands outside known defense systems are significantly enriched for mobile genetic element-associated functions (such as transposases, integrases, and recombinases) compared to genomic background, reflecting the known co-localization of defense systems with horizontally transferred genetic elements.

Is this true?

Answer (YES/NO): NO